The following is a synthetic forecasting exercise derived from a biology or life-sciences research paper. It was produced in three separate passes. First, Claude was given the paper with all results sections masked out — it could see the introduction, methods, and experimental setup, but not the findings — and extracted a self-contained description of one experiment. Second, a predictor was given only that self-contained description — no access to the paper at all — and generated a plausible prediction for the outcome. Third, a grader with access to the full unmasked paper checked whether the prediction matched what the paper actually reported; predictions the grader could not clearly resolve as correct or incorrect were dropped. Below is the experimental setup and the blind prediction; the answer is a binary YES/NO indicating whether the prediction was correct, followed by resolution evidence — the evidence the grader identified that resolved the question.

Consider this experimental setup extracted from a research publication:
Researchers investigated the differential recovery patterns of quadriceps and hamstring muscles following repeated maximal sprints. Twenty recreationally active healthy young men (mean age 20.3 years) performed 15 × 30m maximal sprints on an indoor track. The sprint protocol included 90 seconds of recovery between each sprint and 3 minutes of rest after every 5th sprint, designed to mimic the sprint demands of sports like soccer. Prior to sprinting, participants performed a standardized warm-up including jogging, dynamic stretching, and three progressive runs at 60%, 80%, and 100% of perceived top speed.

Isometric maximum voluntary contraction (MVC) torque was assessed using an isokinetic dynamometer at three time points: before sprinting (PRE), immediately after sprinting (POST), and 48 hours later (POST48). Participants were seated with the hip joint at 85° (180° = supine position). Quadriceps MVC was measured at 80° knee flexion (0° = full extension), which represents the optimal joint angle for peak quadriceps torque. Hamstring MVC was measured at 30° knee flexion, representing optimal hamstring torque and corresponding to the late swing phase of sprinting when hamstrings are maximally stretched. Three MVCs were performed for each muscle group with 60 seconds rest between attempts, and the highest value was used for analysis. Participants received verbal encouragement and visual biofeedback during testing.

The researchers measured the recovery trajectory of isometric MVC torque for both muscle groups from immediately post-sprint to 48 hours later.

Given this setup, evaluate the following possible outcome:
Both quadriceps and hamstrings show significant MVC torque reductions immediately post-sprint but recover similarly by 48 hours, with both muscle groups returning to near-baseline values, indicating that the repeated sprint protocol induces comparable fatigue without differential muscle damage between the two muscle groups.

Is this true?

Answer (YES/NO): NO